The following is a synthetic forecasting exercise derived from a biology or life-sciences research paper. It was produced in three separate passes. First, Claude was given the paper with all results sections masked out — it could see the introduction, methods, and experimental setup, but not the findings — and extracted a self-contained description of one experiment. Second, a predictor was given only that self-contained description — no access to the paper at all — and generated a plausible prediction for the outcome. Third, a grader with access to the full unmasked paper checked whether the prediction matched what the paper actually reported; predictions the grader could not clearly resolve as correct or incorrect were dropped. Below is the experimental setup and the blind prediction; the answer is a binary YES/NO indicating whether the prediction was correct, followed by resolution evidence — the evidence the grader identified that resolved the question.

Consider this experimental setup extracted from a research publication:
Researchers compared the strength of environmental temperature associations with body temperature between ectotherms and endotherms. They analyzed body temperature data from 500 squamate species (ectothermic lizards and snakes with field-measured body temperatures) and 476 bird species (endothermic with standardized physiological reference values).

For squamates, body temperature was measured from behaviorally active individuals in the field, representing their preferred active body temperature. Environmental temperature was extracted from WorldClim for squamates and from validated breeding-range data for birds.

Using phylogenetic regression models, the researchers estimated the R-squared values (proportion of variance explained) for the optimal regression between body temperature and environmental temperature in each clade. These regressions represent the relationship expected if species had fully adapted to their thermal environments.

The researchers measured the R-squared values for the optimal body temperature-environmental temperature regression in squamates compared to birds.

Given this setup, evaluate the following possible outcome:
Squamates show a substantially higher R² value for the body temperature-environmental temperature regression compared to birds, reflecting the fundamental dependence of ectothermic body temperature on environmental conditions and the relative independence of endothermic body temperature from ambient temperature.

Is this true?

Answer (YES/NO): YES